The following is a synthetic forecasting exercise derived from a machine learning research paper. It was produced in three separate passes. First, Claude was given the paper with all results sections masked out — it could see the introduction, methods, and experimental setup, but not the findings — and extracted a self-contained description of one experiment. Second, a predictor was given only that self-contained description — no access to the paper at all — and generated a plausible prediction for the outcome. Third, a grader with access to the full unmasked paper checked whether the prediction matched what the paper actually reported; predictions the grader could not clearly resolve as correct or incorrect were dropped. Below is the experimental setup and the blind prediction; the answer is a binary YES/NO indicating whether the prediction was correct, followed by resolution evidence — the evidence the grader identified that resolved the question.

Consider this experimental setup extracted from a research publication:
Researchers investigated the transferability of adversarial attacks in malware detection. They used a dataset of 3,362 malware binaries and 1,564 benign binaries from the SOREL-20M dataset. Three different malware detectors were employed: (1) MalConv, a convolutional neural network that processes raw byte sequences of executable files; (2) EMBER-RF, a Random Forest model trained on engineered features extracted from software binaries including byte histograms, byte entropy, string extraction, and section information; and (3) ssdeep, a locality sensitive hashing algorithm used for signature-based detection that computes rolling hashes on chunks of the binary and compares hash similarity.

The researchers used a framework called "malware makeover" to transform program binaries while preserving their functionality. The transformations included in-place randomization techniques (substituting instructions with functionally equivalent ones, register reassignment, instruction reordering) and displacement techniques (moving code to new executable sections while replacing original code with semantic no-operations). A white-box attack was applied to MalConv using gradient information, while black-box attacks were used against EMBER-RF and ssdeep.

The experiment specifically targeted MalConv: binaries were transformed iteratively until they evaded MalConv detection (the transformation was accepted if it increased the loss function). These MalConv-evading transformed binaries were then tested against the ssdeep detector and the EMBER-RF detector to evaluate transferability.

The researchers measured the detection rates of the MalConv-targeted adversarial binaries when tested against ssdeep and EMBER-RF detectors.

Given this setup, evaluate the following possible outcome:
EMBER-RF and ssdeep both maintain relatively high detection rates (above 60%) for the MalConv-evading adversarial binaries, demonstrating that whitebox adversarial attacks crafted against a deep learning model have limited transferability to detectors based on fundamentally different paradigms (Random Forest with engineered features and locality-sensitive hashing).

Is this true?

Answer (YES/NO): YES